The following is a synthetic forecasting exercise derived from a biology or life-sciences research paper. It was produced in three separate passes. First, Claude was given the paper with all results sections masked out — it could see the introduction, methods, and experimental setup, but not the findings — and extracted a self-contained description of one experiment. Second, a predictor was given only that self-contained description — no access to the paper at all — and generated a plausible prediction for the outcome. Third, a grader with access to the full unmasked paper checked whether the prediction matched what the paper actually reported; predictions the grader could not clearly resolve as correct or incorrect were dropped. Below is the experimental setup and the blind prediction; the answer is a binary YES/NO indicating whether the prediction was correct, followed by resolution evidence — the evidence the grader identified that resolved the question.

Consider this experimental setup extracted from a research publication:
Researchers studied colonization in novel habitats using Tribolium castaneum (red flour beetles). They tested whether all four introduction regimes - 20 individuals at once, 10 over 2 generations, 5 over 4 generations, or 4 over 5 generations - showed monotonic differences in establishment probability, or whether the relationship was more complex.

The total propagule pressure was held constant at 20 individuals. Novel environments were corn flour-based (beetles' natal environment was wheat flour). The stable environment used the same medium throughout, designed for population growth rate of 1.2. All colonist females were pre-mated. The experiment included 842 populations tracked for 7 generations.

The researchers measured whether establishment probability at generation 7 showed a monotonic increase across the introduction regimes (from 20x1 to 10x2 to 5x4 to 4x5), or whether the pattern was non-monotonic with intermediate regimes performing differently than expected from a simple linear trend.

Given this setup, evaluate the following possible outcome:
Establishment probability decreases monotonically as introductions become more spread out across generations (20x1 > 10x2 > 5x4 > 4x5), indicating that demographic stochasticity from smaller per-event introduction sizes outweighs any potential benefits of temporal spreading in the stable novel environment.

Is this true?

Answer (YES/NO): NO